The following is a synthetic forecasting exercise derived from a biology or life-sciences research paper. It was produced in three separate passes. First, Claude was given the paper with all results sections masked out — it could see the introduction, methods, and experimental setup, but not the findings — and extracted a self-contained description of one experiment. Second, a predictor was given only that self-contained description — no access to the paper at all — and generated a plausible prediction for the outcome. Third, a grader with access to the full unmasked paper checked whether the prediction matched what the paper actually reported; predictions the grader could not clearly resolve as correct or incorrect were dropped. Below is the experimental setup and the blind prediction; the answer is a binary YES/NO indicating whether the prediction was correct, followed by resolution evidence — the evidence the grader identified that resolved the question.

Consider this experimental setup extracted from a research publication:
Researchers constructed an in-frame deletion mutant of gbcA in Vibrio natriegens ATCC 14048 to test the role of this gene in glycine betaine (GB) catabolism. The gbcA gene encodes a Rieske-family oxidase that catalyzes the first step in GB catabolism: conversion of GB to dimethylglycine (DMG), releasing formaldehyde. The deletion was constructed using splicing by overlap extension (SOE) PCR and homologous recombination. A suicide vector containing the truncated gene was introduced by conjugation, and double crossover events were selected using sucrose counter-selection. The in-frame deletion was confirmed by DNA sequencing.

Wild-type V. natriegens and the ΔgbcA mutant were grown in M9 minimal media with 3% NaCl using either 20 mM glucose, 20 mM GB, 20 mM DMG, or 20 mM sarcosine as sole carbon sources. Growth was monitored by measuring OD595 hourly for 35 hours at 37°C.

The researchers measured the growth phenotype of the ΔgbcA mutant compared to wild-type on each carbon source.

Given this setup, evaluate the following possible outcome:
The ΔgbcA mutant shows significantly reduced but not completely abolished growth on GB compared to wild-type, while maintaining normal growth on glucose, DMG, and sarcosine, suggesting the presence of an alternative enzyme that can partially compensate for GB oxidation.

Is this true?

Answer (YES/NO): NO